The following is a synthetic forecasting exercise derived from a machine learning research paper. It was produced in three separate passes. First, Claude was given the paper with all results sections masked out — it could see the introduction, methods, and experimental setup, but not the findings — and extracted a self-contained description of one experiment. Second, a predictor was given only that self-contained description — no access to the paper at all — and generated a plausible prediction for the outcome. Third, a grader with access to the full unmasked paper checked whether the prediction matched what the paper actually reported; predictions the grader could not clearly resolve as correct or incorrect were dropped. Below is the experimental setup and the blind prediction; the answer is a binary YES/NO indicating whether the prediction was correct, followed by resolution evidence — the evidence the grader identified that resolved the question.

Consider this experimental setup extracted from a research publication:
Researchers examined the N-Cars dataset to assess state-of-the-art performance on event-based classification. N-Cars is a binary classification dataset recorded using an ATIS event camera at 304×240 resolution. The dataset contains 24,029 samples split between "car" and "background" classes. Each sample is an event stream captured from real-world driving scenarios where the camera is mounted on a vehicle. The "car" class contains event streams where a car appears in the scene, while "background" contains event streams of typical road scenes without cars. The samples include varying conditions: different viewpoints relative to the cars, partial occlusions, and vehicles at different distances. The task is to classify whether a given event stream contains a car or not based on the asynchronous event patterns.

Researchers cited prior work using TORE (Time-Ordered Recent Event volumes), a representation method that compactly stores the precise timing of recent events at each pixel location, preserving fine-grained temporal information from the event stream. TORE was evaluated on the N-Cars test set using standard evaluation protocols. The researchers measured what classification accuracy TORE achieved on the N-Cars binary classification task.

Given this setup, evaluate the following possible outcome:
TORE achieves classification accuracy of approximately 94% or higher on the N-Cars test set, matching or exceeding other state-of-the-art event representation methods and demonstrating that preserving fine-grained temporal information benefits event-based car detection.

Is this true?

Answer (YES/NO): YES